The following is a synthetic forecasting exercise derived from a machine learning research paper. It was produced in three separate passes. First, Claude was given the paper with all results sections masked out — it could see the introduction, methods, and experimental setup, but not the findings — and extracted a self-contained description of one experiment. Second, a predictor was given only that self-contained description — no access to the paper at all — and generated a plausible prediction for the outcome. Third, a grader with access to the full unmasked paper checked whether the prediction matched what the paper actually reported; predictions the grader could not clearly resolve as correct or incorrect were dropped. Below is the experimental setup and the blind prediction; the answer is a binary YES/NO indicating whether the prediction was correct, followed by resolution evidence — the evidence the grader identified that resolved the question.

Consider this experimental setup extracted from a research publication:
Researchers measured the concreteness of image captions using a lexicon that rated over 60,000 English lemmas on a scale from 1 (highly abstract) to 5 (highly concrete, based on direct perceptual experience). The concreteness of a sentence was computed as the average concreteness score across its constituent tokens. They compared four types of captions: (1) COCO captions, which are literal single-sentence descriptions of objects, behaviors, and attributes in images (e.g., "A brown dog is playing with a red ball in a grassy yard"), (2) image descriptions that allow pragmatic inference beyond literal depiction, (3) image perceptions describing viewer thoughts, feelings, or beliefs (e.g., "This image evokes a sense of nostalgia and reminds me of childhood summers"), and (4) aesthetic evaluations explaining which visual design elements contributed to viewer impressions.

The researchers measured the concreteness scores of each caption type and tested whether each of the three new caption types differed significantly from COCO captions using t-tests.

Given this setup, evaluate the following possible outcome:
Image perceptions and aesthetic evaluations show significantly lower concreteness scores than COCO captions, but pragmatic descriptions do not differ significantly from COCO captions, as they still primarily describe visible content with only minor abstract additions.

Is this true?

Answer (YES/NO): NO